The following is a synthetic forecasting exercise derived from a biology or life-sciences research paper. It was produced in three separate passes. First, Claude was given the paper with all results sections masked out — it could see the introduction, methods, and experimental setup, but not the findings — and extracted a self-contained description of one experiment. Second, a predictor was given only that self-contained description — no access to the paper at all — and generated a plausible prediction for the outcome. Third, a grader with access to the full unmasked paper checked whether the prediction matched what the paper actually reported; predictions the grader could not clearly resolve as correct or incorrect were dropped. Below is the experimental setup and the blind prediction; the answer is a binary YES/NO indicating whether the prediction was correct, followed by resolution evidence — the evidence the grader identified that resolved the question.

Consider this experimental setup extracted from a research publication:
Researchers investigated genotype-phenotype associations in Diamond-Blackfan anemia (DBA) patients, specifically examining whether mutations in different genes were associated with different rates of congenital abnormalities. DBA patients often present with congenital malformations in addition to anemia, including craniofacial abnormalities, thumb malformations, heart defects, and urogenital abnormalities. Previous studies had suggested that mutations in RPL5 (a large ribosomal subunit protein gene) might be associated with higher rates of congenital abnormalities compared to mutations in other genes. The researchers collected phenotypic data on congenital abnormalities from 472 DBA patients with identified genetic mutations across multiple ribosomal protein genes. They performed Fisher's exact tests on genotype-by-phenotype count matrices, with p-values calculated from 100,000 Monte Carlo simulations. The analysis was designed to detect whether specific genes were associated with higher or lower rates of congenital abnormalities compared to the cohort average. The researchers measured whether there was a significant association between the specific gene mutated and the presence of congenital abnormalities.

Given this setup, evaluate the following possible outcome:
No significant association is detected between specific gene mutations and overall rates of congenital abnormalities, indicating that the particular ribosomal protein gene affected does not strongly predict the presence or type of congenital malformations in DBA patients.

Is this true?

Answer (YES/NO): NO